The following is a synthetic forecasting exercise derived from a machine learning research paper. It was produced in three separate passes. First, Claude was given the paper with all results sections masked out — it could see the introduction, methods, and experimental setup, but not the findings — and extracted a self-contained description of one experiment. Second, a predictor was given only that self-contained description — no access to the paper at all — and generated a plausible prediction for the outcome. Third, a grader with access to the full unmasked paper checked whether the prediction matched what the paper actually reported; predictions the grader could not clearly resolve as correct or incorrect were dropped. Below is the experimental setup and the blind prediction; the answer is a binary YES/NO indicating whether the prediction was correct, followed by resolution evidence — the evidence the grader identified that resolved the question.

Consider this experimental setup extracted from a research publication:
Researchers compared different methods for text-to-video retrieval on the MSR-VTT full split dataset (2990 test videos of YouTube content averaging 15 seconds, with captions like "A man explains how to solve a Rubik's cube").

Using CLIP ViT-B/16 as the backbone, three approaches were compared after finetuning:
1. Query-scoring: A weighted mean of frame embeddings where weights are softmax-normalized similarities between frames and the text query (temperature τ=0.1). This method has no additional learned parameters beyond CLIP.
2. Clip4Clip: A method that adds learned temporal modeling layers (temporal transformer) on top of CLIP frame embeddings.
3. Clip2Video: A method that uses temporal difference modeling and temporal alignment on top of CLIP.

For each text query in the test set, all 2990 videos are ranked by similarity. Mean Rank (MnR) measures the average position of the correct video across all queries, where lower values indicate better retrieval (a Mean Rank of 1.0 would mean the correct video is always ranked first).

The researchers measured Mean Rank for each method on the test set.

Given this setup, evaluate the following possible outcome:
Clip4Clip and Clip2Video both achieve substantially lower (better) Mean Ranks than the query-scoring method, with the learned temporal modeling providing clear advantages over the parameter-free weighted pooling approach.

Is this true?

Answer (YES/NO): NO